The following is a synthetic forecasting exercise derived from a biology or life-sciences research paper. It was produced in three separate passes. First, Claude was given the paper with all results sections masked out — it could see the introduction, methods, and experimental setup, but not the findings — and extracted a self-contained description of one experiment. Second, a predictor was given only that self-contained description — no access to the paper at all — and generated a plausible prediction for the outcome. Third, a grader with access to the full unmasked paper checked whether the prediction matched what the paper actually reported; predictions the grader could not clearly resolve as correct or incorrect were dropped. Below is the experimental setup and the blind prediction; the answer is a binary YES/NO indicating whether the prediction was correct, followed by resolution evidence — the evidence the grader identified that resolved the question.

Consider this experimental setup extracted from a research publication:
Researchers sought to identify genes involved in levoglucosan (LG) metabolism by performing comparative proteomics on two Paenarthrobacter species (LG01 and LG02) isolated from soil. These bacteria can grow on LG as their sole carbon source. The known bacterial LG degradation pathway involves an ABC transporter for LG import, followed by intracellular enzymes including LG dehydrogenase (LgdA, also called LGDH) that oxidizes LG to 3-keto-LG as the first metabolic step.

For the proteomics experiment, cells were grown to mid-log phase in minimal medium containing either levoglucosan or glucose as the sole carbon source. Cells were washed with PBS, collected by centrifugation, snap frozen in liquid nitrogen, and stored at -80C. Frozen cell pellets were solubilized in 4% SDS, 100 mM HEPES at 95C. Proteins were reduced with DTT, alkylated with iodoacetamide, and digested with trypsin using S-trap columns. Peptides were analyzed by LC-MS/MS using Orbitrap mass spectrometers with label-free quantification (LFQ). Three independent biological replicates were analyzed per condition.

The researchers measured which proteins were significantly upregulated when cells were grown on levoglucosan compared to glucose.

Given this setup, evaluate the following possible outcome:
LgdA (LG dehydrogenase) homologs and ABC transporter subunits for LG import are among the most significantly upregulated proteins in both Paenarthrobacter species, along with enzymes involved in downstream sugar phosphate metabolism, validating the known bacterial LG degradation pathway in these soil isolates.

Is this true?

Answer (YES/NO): YES